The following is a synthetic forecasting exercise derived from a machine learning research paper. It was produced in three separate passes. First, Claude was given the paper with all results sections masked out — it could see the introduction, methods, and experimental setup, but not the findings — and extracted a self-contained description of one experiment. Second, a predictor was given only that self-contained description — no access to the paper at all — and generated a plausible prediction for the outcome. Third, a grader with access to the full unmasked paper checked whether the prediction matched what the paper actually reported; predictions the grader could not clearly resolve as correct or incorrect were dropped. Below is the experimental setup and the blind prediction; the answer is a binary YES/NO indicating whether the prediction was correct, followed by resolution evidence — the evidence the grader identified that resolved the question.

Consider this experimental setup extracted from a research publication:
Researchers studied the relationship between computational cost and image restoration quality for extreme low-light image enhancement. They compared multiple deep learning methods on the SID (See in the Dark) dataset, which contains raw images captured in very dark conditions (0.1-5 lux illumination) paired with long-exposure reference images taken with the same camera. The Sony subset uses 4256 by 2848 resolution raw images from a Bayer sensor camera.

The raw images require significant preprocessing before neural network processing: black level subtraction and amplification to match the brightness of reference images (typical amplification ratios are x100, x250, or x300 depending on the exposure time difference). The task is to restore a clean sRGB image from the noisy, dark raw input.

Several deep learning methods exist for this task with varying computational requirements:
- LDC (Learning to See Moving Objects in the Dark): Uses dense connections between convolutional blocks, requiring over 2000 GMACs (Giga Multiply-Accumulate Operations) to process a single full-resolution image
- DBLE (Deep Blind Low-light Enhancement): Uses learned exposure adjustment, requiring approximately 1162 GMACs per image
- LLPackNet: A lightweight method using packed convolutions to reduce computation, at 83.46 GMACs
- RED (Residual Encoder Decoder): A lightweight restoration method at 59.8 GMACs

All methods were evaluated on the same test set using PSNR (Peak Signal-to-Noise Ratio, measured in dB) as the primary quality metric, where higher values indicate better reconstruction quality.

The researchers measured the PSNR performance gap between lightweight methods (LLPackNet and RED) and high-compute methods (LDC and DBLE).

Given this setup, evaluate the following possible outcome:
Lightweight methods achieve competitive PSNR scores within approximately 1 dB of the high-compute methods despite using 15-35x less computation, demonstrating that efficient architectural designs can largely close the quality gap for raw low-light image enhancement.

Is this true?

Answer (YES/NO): NO